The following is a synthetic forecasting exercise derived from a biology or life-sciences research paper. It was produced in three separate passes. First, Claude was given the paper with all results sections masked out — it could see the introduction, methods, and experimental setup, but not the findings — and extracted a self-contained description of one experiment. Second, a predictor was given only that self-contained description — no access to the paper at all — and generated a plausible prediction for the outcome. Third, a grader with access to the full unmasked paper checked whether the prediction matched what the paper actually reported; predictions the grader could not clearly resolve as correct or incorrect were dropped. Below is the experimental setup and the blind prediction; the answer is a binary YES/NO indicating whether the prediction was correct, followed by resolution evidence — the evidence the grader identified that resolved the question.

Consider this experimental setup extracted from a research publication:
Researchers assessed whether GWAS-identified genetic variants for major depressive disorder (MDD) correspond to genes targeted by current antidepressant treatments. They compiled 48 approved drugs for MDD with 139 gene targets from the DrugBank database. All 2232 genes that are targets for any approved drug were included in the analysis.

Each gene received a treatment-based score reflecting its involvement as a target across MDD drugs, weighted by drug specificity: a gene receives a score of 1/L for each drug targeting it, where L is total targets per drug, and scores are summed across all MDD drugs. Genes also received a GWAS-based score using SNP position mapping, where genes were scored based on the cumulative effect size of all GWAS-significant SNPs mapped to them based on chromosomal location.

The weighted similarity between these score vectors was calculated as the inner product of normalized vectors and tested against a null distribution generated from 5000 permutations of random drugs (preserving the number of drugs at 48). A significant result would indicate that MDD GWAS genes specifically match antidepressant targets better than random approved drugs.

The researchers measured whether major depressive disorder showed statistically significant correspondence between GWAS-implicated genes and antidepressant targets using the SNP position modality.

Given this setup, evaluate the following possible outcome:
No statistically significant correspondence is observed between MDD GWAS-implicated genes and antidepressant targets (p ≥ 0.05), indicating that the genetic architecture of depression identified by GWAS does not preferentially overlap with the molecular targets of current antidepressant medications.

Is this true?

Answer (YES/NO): YES